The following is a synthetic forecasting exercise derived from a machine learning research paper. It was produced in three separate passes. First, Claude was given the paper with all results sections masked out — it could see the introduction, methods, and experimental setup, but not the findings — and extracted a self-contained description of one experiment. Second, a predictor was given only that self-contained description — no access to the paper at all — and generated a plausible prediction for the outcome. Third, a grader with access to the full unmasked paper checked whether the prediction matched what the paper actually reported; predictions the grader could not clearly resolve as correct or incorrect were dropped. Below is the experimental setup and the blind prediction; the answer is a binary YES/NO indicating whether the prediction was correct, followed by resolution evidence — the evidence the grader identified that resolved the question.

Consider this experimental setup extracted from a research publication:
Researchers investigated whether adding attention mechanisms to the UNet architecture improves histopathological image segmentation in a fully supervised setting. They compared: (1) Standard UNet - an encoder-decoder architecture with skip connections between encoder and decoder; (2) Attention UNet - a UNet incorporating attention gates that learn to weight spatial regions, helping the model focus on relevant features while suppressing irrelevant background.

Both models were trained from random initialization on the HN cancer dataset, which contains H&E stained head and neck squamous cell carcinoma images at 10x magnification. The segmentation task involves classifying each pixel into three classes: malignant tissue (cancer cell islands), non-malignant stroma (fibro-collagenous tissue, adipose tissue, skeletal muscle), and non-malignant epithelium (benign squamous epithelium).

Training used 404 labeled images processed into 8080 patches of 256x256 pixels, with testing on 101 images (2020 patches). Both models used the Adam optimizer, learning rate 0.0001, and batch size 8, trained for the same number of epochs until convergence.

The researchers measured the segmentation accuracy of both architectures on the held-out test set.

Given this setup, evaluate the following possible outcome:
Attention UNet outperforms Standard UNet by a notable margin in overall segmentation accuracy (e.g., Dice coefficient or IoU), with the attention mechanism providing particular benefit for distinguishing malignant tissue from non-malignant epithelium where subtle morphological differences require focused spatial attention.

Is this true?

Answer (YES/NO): NO